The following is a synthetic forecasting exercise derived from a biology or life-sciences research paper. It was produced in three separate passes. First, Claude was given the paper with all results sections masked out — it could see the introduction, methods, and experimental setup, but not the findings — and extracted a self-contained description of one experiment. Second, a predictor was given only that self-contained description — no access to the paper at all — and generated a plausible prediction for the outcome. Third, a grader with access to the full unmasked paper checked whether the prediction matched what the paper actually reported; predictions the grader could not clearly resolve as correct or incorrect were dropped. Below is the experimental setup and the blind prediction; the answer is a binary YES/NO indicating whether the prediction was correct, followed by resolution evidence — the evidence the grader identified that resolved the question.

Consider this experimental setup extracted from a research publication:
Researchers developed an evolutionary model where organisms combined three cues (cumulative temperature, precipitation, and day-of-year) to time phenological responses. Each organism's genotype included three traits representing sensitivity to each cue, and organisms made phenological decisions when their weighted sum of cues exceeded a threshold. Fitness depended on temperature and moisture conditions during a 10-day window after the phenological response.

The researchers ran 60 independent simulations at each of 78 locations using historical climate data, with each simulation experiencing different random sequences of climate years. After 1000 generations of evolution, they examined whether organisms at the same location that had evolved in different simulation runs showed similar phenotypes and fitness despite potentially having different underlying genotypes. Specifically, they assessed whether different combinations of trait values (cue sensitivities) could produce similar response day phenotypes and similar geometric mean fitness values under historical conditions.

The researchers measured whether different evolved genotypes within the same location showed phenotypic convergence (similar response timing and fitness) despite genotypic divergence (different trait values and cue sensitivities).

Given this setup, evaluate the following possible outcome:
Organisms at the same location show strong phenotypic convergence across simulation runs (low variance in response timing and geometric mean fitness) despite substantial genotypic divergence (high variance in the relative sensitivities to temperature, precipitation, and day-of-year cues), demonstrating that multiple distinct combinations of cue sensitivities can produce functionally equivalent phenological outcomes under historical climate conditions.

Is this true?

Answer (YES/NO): YES